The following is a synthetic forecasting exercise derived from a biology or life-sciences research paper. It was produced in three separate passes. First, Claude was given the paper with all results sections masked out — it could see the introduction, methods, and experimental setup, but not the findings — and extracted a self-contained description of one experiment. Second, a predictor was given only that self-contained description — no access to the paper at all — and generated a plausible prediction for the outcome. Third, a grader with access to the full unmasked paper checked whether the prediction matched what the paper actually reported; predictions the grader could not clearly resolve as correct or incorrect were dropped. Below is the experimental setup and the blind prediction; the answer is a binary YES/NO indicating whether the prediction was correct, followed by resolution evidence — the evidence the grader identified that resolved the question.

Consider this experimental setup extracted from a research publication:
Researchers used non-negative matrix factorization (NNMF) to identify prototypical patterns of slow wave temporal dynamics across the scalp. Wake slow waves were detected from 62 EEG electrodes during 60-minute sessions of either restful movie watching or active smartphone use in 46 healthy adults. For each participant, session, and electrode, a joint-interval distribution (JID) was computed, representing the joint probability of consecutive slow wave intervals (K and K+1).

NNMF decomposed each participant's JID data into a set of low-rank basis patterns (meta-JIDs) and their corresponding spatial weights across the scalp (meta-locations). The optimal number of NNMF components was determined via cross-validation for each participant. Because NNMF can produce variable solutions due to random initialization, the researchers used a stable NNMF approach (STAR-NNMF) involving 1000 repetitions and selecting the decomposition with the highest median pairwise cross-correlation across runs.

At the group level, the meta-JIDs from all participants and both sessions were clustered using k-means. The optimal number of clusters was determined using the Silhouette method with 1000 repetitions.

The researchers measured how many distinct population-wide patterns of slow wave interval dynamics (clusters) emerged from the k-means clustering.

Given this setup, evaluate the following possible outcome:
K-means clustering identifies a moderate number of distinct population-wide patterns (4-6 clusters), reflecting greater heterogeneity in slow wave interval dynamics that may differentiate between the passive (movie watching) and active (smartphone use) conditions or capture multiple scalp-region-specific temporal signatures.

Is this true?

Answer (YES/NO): NO